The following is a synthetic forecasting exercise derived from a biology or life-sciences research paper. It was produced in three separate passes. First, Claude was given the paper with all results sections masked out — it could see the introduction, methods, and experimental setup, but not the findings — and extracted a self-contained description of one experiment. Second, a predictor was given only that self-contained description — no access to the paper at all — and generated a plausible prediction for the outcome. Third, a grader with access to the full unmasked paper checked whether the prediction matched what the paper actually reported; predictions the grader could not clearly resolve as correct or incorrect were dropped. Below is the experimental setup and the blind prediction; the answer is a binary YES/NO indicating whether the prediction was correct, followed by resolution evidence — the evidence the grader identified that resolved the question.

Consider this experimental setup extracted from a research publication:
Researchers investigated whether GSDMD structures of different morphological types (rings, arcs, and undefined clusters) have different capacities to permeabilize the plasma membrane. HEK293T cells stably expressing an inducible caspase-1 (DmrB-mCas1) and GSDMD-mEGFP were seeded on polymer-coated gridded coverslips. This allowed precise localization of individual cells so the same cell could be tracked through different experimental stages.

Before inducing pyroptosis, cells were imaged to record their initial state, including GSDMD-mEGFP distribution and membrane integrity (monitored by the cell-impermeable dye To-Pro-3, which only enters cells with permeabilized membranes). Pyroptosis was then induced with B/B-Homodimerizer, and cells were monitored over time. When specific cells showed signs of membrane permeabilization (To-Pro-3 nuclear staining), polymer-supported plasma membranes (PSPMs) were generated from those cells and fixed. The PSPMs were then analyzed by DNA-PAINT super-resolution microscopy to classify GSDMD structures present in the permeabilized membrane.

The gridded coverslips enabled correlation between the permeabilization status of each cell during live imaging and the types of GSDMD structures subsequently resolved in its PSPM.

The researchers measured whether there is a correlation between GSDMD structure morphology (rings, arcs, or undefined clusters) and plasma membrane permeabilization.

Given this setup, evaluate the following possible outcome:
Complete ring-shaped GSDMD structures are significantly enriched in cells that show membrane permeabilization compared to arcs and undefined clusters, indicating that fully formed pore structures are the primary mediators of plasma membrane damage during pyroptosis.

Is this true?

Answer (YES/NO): NO